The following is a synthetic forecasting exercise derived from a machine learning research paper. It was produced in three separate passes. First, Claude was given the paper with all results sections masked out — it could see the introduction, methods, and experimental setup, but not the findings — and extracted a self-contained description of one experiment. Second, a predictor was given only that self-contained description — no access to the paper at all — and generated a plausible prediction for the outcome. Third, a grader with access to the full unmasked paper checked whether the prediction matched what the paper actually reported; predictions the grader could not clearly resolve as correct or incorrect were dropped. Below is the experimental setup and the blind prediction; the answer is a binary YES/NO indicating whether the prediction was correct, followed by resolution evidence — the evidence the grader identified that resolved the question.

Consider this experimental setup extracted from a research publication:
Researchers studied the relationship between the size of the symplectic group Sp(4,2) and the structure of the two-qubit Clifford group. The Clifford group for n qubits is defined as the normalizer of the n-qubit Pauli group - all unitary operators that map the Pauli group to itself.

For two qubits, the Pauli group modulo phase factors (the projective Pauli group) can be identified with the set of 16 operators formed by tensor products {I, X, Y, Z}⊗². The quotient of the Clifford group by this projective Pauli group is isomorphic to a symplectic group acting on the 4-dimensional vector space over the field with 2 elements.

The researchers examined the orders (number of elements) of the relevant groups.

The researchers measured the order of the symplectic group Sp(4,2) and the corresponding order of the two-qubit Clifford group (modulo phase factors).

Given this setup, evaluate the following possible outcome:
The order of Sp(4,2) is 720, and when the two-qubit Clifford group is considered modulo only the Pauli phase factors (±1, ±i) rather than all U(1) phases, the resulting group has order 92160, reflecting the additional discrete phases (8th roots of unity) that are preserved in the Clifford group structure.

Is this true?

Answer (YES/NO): NO